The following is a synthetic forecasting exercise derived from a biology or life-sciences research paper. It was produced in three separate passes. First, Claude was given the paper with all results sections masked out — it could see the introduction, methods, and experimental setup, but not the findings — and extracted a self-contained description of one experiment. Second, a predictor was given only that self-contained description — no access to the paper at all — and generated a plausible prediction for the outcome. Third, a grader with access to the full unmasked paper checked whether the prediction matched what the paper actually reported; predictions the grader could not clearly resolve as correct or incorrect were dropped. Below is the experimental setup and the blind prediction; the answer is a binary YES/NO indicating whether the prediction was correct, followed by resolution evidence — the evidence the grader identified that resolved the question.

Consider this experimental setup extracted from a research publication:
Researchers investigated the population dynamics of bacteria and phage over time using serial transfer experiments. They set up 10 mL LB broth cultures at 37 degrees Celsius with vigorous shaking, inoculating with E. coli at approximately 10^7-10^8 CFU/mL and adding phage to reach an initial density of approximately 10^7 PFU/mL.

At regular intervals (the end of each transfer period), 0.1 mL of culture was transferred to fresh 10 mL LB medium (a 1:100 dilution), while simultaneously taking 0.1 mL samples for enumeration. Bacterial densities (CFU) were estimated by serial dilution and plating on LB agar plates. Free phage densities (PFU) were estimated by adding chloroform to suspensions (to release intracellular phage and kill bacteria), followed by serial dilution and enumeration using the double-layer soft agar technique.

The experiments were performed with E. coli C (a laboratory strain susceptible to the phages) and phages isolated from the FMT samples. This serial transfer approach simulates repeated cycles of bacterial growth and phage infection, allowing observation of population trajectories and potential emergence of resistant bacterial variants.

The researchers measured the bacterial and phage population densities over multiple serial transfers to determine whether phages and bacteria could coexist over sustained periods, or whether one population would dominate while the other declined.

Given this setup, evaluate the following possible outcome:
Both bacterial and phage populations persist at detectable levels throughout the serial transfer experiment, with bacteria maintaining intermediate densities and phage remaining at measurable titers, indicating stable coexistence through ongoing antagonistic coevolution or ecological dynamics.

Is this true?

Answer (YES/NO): YES